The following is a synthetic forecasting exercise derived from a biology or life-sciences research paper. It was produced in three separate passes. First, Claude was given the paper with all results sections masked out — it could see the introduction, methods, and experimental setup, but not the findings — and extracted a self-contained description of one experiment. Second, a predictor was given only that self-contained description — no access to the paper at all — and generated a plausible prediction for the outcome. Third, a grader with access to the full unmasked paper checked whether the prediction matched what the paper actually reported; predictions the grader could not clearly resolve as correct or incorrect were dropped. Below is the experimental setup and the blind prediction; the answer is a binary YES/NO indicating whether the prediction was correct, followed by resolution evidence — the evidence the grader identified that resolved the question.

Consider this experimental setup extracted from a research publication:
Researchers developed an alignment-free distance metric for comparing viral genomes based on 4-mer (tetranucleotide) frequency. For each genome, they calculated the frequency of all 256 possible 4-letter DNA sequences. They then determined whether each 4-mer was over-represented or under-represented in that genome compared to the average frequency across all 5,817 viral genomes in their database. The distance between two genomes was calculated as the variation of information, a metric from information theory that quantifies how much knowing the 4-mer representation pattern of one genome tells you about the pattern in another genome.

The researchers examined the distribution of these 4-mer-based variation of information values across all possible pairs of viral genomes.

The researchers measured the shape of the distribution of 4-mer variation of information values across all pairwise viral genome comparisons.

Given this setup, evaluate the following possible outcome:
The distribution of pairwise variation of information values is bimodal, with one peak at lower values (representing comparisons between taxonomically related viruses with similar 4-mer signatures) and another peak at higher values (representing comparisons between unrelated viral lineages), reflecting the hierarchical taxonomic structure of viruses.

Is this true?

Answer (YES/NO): NO